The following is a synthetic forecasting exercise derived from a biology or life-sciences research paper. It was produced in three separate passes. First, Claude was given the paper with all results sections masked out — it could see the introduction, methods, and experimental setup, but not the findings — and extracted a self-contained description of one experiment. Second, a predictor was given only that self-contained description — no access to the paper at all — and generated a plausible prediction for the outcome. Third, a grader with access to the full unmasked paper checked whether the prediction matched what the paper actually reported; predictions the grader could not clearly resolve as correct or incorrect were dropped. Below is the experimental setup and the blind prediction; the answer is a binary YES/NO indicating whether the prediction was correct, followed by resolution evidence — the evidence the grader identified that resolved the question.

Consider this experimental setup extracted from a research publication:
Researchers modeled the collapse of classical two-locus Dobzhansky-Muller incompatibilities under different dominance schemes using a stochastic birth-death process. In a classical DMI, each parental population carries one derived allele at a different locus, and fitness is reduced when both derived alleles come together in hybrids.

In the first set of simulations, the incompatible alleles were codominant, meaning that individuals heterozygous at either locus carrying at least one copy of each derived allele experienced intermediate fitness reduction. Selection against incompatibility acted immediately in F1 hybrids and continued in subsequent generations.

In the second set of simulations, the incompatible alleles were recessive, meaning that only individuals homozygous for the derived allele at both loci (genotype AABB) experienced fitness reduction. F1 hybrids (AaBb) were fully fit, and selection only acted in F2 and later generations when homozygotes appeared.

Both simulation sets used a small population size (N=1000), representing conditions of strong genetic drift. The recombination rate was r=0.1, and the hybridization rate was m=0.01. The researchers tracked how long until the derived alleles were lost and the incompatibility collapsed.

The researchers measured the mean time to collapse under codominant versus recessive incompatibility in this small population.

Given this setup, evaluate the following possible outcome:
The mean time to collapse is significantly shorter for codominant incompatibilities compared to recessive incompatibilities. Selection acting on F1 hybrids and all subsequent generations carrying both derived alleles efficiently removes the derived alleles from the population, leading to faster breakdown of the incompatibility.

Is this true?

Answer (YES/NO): NO